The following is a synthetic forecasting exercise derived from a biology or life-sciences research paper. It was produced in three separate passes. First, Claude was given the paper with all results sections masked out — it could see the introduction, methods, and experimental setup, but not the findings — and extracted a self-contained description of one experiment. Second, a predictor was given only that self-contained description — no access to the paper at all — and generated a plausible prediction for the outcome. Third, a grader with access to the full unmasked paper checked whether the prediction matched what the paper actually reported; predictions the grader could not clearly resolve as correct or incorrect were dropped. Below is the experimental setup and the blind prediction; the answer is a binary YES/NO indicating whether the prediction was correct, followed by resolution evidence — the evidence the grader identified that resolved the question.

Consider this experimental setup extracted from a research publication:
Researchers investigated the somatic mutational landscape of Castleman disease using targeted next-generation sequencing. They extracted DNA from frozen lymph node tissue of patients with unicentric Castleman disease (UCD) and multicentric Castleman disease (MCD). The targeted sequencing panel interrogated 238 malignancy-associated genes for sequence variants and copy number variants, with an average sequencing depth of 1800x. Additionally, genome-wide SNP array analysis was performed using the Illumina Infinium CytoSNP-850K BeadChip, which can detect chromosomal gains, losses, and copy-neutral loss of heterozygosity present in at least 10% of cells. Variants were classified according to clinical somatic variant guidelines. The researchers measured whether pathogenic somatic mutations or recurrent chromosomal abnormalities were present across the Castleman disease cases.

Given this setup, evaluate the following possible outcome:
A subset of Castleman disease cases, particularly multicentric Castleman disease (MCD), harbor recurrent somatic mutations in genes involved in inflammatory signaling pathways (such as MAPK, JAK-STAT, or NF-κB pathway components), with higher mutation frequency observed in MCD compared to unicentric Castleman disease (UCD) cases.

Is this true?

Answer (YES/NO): NO